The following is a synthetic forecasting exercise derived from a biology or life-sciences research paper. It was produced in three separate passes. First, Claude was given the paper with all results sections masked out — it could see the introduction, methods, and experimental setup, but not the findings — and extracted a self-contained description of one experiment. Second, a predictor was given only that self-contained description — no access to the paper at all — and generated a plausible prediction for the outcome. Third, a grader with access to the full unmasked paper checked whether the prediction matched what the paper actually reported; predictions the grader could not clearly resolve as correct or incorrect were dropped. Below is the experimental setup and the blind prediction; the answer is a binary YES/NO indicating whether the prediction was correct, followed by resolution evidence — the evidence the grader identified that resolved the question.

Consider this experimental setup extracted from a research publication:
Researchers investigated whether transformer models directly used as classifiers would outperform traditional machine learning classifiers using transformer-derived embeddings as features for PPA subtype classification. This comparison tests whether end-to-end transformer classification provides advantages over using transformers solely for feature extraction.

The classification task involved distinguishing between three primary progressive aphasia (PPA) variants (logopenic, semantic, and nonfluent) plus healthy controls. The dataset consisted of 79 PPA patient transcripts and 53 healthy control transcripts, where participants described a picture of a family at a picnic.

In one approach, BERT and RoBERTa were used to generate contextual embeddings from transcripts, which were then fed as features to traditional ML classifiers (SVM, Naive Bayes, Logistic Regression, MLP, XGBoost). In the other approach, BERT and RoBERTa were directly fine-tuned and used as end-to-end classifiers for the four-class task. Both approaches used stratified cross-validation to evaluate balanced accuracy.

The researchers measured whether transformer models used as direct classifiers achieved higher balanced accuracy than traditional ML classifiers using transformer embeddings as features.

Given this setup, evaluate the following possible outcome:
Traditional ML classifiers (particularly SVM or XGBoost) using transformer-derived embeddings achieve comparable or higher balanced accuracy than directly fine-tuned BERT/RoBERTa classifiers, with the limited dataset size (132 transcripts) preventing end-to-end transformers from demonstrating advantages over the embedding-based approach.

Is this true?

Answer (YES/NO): YES